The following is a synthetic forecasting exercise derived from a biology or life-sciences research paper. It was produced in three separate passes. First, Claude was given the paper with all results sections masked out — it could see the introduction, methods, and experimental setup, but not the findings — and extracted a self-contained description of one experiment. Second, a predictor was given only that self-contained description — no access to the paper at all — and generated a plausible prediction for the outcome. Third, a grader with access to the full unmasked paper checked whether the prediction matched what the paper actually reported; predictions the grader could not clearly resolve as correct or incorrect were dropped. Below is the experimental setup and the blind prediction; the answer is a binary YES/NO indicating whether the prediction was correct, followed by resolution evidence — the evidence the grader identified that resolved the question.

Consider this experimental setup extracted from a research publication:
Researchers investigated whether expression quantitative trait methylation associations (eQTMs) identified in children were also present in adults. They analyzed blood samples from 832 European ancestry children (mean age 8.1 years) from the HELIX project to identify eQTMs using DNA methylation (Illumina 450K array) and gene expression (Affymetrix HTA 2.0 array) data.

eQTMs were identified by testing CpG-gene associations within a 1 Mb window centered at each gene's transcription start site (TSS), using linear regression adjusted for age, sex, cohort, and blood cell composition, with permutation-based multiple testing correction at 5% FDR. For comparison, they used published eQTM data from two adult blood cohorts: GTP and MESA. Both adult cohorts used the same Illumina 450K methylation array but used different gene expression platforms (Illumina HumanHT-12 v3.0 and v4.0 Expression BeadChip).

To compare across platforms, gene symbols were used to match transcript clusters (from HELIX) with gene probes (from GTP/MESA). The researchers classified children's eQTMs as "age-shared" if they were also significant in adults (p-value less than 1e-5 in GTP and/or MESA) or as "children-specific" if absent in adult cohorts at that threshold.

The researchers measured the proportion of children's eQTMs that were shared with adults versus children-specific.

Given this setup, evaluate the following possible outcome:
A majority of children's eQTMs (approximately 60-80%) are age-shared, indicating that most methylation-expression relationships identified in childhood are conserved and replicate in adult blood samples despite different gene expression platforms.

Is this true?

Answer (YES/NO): NO